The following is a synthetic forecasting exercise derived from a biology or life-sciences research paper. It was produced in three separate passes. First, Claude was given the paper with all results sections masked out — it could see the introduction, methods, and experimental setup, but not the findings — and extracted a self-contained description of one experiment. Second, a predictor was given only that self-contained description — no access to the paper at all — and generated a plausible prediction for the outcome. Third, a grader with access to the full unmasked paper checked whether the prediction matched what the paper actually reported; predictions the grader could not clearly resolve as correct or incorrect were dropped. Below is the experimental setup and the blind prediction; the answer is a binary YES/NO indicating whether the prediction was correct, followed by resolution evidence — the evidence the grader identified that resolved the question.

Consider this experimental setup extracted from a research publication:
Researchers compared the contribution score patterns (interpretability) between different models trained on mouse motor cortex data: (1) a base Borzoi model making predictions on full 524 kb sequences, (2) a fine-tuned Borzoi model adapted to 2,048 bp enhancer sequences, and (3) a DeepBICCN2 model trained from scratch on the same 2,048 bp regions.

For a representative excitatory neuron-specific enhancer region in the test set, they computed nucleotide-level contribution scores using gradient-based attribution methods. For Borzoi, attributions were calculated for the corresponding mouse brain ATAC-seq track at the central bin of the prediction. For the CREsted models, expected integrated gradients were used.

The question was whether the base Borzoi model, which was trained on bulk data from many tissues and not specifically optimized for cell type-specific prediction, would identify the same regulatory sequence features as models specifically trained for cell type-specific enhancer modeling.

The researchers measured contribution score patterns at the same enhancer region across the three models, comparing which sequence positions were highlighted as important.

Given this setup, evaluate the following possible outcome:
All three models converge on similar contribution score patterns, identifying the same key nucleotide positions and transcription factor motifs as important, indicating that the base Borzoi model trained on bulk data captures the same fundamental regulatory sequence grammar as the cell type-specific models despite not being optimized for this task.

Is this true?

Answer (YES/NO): NO